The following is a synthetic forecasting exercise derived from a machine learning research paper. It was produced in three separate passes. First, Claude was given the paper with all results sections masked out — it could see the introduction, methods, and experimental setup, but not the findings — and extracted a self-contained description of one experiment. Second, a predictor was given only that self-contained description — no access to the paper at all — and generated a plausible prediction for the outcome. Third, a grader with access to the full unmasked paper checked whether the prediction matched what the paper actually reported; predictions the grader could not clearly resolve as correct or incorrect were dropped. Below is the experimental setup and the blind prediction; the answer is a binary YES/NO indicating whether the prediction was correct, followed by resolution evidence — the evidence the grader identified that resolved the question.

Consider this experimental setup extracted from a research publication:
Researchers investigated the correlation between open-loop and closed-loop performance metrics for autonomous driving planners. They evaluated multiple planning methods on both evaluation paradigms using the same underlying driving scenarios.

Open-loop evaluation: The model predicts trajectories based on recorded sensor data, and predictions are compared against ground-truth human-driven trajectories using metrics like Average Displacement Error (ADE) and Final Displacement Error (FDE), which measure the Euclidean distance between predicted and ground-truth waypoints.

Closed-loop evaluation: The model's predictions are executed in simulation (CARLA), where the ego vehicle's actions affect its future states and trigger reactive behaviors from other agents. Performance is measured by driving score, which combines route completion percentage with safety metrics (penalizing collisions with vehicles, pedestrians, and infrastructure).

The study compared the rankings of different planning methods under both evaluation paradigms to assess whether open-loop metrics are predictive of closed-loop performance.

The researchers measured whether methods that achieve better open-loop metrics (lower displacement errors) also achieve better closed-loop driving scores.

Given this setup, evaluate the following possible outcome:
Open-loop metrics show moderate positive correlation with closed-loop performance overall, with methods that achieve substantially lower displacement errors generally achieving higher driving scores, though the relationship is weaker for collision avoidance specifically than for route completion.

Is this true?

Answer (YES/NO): NO